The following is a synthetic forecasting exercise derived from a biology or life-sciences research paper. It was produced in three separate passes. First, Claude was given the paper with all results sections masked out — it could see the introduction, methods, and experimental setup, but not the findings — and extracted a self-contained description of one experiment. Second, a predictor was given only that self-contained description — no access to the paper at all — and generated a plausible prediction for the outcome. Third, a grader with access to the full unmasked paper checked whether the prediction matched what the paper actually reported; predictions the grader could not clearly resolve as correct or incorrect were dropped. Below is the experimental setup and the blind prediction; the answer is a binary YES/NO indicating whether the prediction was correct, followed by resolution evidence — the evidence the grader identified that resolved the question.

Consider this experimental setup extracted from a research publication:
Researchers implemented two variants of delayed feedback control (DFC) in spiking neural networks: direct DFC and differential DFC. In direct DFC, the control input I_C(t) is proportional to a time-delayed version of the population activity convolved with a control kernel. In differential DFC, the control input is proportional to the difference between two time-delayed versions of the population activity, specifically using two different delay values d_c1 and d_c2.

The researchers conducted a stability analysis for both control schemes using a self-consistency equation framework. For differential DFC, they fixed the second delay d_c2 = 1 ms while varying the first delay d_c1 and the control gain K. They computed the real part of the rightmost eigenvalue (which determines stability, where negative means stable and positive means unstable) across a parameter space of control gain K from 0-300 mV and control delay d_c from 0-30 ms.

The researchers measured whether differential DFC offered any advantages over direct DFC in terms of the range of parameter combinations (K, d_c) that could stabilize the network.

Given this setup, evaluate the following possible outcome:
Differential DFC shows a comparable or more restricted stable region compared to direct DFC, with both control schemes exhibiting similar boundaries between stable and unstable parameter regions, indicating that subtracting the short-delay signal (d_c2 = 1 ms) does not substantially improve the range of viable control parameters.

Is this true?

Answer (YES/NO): NO